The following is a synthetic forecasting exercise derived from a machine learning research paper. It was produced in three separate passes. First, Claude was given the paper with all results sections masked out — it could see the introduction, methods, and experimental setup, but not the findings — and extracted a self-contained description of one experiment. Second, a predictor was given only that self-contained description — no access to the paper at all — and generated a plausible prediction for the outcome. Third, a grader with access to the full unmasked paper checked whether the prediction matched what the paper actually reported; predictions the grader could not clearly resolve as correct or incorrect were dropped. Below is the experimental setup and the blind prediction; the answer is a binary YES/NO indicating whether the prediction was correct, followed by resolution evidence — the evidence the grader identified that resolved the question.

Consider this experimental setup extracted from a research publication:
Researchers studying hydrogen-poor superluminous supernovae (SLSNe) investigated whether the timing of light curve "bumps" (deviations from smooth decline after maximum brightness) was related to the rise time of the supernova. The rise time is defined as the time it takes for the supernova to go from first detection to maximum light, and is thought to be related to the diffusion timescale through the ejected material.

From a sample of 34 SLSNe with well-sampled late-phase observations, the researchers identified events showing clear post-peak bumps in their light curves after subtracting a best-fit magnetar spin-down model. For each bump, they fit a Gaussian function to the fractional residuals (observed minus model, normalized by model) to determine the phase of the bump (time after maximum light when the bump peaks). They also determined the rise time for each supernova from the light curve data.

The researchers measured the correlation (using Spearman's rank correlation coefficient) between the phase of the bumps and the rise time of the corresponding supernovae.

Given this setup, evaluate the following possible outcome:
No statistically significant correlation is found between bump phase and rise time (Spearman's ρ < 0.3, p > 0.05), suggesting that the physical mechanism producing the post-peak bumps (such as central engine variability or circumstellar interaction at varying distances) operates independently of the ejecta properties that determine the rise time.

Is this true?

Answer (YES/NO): NO